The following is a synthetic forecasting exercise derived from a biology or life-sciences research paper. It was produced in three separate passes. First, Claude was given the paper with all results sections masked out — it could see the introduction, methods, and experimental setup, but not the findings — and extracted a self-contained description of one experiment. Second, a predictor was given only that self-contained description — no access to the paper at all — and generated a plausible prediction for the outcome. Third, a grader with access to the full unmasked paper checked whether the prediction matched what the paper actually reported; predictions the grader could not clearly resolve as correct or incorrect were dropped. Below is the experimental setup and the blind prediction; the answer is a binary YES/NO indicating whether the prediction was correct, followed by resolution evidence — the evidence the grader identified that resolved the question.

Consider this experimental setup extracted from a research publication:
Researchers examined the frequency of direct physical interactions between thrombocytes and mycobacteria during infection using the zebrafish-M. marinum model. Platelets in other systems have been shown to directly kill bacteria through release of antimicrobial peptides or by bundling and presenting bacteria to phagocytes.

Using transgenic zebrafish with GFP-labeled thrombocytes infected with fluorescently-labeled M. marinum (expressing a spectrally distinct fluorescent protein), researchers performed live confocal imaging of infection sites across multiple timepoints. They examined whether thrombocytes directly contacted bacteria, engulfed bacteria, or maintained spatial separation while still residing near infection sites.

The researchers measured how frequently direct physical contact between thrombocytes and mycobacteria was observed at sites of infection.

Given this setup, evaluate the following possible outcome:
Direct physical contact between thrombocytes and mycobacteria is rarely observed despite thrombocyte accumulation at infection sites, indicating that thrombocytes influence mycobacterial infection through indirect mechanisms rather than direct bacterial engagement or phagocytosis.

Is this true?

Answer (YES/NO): YES